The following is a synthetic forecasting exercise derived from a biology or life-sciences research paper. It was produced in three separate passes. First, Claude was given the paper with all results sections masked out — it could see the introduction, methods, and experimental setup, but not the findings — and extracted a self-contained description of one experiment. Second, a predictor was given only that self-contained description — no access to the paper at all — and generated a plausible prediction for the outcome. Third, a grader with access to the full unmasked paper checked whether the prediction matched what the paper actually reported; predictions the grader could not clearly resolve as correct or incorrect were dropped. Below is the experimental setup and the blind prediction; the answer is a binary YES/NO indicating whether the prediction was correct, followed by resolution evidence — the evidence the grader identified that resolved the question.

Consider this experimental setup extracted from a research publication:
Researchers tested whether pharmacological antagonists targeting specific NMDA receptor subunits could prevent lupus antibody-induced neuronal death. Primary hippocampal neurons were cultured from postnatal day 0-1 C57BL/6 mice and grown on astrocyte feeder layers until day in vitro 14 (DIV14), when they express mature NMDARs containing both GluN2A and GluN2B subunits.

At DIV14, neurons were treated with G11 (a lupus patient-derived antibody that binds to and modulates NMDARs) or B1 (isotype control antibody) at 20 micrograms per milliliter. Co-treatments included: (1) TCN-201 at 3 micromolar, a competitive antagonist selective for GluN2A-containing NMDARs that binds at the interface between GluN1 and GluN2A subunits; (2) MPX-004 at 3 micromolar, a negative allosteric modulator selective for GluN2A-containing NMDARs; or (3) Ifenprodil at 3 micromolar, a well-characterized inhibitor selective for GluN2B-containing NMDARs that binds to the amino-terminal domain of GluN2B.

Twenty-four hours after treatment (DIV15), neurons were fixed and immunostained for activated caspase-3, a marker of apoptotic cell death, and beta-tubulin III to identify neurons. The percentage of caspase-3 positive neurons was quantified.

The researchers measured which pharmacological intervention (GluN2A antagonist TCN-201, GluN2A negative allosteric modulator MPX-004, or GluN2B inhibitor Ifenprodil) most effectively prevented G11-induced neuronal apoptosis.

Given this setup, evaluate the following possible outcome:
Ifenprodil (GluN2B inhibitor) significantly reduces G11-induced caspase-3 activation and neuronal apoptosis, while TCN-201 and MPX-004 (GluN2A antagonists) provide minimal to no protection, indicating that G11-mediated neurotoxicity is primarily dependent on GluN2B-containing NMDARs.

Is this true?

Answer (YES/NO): NO